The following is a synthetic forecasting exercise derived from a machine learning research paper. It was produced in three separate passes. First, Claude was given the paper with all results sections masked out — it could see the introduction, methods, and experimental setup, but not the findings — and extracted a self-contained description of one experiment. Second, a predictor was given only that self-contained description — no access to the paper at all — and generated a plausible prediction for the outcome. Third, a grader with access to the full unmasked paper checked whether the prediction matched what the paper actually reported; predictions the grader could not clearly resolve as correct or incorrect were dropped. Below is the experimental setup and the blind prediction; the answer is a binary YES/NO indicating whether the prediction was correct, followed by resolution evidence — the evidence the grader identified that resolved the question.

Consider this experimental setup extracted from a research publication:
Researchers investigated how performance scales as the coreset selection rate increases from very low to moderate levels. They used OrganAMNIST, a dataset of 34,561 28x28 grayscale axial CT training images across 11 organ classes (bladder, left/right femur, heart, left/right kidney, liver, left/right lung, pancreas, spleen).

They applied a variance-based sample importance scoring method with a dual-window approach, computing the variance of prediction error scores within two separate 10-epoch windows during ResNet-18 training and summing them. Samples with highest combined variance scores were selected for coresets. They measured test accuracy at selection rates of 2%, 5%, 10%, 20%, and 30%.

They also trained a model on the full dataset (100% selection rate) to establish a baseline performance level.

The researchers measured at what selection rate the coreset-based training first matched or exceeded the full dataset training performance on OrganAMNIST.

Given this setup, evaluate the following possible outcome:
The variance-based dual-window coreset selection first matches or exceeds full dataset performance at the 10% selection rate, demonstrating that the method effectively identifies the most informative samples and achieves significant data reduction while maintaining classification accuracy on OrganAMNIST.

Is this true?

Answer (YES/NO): NO